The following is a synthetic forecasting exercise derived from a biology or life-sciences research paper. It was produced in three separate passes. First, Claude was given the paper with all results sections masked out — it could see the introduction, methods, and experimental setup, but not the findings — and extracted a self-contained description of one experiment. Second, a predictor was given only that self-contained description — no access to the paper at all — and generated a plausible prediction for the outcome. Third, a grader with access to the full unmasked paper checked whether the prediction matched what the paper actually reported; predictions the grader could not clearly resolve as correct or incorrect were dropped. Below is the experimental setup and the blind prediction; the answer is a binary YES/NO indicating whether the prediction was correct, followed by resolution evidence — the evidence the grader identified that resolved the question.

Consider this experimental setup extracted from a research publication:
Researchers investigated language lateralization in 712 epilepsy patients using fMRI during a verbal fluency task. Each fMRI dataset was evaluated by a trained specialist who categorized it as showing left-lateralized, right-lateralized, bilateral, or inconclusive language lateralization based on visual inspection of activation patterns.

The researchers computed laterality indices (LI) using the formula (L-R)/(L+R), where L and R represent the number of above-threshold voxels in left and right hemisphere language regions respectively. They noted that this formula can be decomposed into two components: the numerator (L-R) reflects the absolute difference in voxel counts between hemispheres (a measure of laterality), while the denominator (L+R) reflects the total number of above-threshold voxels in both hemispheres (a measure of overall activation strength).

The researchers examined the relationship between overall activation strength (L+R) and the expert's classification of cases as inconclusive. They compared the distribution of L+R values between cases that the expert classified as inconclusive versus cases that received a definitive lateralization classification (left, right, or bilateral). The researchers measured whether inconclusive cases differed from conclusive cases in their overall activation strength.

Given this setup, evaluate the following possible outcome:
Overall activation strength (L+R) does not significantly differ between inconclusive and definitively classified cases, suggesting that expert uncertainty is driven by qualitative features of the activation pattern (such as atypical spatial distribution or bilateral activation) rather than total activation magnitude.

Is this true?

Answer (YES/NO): NO